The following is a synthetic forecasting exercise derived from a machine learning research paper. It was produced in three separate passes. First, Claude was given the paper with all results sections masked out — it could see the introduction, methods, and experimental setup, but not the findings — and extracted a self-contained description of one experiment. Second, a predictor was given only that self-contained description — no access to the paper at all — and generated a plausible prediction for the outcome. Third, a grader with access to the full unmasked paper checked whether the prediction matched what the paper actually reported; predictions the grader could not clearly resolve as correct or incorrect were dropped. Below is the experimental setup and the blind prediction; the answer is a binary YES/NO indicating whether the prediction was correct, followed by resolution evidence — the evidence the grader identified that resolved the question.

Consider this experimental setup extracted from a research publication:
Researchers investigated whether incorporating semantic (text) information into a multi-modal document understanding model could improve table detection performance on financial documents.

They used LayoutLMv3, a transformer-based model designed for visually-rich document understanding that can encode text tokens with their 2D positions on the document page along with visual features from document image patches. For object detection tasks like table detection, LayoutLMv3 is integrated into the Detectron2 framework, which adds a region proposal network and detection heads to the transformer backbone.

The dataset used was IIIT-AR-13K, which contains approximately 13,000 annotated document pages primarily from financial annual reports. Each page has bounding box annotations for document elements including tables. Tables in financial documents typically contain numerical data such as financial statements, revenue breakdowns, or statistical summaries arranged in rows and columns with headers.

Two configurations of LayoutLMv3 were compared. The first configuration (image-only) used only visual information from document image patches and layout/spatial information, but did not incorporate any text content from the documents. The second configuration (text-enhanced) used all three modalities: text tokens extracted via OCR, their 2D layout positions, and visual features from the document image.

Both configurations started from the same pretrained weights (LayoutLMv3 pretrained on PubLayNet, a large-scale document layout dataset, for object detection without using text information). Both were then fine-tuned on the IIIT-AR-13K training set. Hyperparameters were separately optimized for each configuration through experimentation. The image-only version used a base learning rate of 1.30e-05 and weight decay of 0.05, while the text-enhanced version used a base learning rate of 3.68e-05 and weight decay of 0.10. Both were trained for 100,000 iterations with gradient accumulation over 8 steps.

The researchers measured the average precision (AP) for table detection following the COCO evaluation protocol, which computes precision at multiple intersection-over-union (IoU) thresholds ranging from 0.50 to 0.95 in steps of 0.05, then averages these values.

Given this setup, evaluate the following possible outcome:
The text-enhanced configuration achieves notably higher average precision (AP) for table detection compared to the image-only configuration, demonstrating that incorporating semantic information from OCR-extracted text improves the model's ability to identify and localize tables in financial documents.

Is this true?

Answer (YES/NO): NO